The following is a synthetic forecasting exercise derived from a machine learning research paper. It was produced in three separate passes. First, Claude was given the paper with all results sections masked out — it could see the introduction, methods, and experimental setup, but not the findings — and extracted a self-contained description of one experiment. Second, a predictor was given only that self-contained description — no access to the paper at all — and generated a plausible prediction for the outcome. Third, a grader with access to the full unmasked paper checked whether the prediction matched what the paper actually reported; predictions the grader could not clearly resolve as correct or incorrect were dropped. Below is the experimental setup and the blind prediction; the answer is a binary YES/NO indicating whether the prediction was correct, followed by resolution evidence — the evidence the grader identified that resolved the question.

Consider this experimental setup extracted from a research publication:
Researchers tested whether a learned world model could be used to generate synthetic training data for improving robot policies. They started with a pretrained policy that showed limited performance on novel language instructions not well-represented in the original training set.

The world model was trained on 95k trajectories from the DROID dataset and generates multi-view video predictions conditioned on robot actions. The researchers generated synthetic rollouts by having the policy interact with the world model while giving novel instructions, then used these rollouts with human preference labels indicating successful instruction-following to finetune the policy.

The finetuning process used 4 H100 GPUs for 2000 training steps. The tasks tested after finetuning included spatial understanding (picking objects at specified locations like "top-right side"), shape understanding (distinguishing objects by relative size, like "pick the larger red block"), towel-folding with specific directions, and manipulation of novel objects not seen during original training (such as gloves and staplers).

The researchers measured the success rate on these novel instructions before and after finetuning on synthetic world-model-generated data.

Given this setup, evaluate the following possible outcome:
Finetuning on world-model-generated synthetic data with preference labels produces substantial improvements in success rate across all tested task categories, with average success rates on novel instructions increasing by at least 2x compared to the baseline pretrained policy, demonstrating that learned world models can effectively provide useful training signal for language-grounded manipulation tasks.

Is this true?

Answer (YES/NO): NO